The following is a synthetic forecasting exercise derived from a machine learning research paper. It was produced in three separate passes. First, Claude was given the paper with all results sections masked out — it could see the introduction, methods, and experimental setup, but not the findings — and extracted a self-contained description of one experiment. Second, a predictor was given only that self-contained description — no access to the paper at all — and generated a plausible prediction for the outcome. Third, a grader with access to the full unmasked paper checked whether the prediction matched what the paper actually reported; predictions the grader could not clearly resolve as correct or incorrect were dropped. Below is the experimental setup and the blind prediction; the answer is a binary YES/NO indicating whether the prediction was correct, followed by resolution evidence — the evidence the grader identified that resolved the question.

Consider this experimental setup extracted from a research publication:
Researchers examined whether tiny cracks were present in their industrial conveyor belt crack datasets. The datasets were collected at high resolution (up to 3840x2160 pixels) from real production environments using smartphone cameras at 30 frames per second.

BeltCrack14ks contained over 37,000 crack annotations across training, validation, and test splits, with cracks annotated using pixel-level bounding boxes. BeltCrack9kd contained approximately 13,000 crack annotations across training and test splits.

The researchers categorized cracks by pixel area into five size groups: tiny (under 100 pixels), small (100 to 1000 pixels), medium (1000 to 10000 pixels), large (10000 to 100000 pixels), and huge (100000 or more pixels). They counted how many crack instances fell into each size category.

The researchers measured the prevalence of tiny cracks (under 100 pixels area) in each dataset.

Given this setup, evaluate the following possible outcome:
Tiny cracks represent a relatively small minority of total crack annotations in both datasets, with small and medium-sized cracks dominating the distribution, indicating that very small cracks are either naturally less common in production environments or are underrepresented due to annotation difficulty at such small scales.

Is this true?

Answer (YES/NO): NO